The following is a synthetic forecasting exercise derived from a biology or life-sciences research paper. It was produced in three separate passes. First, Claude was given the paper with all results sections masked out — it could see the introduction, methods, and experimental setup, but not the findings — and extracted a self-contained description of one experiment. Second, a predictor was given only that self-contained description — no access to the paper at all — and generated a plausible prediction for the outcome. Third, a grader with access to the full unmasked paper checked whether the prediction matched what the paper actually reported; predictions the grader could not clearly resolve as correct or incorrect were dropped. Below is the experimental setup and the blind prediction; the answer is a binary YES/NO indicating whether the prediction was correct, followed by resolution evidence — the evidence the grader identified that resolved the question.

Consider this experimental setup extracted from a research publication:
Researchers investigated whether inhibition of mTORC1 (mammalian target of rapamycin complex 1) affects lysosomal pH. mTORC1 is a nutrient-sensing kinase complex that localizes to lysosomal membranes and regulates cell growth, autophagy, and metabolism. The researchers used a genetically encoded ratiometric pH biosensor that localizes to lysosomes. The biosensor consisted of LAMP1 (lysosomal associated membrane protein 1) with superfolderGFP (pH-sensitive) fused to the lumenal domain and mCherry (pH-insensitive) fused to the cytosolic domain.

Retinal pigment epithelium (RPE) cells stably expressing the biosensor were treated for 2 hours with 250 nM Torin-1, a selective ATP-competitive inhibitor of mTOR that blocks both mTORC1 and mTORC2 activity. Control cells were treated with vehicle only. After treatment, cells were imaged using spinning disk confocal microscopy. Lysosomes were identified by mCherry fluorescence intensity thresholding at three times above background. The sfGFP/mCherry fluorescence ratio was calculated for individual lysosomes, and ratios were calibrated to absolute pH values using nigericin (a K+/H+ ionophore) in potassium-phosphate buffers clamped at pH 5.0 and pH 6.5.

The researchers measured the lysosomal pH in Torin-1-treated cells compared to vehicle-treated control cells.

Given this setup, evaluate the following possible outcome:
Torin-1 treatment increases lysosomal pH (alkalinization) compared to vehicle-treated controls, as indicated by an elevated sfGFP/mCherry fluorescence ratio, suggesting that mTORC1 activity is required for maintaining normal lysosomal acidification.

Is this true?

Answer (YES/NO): NO